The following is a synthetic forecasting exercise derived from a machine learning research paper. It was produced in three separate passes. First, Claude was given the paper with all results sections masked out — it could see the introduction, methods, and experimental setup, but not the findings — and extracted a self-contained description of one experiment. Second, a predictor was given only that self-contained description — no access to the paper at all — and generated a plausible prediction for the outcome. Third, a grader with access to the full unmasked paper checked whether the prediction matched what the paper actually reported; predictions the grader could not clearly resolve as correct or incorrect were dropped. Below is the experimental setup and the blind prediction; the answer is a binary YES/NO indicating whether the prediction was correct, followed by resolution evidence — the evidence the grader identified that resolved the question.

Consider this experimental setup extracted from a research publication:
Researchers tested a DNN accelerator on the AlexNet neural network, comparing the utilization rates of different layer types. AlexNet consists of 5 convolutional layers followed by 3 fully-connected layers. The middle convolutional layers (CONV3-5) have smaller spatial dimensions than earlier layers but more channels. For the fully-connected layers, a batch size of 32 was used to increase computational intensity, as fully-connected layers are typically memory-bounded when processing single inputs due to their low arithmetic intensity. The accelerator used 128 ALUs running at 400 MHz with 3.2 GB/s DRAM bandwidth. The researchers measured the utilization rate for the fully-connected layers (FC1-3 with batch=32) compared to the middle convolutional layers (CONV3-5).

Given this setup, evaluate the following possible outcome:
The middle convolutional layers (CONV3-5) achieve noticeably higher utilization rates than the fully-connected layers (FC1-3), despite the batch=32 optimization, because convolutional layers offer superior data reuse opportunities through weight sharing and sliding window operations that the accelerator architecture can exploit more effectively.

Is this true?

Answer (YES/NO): NO